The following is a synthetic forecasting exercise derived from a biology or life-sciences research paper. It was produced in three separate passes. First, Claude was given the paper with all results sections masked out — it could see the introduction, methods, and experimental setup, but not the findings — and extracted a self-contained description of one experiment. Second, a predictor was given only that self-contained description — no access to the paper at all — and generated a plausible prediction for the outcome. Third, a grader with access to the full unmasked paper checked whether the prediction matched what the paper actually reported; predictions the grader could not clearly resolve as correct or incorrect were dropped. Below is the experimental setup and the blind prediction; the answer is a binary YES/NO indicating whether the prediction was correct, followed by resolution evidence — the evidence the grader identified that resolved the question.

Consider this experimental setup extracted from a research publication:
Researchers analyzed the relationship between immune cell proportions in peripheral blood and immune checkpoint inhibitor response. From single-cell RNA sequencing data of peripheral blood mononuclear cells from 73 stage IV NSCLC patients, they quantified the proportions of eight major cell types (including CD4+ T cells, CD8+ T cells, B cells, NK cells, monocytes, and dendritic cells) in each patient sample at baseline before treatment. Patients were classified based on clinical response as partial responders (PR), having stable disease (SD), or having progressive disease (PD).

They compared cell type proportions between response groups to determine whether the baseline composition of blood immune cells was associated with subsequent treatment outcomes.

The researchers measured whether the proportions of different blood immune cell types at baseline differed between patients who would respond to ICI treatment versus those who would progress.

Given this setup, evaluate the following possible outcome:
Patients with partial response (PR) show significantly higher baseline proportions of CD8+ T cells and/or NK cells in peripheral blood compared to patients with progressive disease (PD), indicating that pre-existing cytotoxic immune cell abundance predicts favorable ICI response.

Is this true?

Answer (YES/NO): NO